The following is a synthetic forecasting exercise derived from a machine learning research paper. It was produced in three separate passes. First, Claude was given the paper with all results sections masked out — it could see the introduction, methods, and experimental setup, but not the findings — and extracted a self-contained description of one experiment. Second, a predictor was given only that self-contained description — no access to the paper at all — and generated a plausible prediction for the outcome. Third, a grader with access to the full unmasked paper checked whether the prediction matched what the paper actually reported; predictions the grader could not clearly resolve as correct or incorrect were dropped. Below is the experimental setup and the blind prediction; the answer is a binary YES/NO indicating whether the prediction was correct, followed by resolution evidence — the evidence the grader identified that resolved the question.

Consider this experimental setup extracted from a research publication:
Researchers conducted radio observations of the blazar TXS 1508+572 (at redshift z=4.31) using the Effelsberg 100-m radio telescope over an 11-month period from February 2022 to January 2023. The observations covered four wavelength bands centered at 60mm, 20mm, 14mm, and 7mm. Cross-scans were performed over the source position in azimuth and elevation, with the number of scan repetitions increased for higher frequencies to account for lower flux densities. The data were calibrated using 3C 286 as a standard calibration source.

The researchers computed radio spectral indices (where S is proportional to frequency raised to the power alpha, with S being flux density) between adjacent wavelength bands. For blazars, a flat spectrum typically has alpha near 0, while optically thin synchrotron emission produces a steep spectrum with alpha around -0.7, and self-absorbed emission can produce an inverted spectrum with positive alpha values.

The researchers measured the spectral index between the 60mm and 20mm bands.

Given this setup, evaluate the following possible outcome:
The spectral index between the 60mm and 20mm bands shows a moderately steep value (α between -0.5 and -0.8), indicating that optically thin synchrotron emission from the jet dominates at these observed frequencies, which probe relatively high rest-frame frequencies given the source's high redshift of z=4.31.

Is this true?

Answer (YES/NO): NO